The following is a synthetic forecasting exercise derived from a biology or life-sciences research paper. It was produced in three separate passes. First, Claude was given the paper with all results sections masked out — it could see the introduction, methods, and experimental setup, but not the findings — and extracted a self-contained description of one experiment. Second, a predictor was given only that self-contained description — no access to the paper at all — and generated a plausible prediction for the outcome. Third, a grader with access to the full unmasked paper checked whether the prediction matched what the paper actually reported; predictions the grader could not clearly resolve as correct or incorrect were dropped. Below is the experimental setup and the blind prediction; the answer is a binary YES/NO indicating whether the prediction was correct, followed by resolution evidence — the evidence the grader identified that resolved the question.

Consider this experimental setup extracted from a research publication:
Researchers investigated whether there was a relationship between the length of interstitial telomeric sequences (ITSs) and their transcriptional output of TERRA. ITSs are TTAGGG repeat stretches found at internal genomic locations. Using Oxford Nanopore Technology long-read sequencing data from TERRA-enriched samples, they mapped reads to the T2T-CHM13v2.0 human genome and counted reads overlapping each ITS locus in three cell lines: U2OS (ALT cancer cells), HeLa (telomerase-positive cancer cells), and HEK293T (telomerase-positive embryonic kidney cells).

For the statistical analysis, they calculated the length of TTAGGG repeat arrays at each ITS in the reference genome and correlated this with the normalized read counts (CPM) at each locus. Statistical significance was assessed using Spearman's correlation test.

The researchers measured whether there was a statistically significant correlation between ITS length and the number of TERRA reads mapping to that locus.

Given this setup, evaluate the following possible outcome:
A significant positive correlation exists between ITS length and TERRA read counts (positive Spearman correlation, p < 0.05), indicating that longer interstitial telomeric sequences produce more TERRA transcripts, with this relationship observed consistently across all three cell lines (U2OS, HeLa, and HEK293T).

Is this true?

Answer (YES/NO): YES